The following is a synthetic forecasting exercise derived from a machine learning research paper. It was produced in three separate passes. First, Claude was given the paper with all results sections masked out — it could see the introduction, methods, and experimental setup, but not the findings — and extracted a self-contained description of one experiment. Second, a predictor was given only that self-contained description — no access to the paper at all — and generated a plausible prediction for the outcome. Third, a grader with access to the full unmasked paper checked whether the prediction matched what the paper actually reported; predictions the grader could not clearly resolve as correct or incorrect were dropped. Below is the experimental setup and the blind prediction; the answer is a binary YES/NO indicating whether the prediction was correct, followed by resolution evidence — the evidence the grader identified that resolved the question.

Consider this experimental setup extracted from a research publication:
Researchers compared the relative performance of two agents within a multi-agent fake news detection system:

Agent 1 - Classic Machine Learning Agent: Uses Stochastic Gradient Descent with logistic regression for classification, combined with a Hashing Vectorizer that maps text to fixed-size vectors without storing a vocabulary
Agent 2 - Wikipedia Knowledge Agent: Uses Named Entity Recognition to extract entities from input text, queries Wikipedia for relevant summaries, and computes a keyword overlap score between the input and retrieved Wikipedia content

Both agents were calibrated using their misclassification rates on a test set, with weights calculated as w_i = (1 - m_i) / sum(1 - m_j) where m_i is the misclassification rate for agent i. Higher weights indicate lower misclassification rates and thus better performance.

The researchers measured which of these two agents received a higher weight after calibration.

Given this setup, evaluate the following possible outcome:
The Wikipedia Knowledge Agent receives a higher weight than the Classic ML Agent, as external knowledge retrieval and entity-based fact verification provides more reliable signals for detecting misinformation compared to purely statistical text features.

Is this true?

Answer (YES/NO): YES